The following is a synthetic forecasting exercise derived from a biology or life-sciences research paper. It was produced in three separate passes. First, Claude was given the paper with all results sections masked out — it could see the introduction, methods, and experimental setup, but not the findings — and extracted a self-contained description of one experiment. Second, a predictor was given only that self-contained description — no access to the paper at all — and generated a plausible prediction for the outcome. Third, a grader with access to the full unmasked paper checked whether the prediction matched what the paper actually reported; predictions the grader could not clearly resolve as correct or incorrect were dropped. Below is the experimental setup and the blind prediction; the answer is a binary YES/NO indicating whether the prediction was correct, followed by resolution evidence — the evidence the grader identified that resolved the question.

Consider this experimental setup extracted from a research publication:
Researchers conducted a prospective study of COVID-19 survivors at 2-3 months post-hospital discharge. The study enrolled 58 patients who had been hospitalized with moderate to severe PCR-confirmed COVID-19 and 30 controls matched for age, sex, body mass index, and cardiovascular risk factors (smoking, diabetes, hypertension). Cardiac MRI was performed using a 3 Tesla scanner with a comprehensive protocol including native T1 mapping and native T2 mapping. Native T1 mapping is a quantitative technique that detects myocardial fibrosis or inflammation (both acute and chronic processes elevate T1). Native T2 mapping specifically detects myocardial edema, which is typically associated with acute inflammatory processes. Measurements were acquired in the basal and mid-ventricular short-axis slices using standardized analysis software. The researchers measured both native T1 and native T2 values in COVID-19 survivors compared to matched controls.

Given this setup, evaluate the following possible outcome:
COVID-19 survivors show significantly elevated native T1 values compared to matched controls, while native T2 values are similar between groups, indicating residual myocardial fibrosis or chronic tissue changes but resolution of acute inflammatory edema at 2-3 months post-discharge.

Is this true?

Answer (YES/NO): YES